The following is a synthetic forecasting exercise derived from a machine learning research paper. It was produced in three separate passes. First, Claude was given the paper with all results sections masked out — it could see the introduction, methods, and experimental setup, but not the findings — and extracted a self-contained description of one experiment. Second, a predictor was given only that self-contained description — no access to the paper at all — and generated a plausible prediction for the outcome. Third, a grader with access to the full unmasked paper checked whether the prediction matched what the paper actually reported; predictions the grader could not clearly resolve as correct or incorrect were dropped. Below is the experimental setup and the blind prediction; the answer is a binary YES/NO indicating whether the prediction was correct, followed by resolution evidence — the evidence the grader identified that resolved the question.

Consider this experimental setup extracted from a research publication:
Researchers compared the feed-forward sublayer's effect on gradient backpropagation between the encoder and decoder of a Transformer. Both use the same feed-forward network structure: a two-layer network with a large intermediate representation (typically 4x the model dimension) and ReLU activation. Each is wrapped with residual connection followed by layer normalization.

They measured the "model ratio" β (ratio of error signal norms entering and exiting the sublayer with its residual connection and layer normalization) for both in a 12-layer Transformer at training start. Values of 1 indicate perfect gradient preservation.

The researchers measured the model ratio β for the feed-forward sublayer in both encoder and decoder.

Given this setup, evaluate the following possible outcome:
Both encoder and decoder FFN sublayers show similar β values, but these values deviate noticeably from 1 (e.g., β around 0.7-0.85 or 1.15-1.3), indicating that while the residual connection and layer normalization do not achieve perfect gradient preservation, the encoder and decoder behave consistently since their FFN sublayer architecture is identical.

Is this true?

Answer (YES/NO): NO